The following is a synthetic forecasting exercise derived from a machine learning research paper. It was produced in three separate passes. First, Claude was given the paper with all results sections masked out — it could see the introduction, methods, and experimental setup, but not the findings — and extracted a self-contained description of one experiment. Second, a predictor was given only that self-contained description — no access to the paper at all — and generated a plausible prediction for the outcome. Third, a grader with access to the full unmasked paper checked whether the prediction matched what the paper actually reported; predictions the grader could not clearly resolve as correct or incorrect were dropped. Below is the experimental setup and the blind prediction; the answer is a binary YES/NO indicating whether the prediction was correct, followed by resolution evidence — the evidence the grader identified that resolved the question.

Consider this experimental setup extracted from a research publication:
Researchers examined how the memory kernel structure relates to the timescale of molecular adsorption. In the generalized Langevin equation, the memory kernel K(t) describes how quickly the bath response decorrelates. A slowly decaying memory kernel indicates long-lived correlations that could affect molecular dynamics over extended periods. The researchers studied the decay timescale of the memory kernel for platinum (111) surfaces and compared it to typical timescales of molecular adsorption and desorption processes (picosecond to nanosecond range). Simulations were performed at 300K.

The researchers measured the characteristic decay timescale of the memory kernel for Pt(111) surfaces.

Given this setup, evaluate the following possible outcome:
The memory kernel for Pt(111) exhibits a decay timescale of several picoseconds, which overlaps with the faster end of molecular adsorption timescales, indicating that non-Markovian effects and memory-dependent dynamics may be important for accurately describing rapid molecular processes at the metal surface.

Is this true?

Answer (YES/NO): NO